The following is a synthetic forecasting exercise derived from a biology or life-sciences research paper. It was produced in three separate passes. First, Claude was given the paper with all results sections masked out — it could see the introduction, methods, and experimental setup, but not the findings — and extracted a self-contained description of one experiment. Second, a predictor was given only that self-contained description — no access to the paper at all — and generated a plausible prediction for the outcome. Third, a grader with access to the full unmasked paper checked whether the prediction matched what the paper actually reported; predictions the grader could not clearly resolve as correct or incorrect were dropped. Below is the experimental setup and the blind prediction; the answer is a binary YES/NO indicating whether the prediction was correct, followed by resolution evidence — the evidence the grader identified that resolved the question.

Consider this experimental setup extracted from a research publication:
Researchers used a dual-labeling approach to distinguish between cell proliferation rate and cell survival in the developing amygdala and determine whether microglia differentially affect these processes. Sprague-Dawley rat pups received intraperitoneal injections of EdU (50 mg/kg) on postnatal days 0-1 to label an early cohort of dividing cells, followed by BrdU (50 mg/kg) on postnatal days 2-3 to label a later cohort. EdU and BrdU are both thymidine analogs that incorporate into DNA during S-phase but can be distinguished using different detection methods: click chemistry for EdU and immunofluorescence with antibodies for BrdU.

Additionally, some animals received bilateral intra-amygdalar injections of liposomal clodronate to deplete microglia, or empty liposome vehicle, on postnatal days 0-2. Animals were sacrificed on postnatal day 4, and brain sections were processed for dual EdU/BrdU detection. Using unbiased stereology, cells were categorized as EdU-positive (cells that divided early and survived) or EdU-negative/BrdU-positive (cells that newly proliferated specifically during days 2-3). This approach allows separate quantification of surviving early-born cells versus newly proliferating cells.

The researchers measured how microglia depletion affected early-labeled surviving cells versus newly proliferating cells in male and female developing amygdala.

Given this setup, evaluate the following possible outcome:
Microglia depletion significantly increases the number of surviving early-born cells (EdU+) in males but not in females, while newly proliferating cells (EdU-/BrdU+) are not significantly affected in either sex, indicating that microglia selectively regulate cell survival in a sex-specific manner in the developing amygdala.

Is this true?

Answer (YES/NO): NO